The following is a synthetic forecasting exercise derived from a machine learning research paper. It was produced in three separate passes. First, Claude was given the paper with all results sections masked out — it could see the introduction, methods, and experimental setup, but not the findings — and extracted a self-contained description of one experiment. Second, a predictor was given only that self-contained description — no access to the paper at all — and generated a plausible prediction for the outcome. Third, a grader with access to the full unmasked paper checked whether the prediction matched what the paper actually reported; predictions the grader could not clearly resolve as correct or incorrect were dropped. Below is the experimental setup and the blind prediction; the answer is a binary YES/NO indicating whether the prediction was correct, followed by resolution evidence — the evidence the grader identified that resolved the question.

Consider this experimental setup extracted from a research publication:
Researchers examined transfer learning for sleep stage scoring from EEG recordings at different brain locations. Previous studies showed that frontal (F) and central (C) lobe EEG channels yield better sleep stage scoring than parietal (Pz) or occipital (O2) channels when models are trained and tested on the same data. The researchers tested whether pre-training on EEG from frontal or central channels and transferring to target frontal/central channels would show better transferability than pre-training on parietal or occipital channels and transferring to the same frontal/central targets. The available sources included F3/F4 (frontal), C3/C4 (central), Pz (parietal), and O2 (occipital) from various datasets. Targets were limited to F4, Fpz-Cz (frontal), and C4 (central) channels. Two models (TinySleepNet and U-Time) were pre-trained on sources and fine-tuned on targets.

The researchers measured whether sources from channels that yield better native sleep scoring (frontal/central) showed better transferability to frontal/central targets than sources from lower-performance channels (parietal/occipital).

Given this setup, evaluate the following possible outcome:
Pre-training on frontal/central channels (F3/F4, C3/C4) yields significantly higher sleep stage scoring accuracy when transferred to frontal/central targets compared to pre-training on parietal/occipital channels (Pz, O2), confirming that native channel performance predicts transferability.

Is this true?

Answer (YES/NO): NO